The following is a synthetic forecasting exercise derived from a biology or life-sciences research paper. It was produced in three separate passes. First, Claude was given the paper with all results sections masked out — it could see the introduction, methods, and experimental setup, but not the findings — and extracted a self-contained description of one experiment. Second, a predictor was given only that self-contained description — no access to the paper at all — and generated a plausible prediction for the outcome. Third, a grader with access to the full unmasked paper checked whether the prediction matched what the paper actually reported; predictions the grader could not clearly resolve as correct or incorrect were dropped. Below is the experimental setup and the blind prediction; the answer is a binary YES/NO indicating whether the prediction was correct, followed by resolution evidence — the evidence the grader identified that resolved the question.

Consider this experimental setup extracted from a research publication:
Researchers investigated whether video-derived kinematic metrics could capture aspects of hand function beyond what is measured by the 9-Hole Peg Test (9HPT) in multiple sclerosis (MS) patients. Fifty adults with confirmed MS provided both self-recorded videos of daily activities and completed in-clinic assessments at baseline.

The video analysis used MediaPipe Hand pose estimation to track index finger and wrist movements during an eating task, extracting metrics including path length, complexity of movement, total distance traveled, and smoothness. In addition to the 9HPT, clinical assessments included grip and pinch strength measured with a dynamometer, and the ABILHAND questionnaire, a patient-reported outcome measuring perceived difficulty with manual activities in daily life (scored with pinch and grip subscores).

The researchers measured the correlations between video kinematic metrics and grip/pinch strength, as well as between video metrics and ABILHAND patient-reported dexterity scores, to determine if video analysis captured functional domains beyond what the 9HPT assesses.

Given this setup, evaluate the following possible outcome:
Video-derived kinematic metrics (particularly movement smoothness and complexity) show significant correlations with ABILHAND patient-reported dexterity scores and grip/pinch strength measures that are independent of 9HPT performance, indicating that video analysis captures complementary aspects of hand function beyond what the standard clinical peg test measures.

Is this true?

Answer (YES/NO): NO